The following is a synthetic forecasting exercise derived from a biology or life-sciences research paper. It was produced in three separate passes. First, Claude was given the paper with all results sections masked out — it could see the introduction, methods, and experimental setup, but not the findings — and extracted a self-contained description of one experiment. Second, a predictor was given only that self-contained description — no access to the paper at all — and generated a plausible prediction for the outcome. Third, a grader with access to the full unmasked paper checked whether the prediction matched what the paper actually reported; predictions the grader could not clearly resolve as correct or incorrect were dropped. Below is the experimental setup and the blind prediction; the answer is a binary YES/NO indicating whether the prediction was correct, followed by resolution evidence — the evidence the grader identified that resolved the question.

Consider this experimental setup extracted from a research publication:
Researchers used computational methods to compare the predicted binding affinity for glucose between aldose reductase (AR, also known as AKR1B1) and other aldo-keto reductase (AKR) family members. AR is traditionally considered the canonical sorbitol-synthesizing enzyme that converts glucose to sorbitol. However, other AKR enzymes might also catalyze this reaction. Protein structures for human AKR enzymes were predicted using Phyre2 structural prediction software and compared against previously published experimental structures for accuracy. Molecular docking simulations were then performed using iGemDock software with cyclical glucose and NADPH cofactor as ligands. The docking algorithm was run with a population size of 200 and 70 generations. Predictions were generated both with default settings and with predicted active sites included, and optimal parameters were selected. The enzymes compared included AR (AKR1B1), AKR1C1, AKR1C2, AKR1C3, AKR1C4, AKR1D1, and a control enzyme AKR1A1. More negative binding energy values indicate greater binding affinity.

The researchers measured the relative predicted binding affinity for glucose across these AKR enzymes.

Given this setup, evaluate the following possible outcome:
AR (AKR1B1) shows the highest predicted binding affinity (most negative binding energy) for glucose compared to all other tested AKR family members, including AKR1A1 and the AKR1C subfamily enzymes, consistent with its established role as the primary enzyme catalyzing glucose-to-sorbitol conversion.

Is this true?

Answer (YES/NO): NO